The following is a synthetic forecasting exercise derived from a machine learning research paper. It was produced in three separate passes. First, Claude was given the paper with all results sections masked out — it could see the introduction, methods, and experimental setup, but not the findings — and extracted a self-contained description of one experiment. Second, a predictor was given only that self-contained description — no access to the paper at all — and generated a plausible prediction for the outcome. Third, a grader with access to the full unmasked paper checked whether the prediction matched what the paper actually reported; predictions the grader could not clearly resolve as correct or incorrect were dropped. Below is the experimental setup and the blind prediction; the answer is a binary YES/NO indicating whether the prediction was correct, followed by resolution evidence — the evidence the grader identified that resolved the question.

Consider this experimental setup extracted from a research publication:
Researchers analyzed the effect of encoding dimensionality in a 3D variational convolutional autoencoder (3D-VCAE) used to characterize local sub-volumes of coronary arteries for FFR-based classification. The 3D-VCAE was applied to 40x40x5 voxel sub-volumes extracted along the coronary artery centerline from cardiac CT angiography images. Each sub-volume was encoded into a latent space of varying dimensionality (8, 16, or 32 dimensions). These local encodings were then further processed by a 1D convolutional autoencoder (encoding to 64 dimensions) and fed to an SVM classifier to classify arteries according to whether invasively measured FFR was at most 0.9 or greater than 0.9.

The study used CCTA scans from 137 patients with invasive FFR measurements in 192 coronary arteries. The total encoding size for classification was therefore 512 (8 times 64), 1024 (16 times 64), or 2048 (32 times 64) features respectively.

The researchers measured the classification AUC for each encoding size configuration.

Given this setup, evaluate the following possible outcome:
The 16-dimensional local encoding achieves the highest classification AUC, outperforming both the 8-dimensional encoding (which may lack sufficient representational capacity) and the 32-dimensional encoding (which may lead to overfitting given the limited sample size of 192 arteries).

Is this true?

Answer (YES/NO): YES